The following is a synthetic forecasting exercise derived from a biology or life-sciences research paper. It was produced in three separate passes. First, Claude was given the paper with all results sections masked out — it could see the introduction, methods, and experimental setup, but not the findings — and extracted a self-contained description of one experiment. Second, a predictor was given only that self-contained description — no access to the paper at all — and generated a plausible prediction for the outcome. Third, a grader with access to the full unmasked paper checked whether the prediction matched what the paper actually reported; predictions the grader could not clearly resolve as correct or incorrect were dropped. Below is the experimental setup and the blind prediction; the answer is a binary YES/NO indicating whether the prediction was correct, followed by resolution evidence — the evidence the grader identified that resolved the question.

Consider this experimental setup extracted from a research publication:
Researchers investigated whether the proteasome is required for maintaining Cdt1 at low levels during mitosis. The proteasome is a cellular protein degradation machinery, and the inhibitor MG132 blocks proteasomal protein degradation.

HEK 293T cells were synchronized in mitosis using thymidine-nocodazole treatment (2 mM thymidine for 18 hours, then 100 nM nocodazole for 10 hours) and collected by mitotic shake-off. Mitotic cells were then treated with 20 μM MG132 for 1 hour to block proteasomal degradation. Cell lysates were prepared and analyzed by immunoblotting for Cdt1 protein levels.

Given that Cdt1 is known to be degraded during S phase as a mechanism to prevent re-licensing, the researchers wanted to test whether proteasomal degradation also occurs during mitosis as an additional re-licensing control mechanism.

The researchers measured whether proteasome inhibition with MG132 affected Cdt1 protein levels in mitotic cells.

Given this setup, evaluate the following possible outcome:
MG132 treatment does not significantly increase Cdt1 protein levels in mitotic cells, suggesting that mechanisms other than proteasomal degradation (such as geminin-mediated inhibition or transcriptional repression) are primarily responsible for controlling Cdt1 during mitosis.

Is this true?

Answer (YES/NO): YES